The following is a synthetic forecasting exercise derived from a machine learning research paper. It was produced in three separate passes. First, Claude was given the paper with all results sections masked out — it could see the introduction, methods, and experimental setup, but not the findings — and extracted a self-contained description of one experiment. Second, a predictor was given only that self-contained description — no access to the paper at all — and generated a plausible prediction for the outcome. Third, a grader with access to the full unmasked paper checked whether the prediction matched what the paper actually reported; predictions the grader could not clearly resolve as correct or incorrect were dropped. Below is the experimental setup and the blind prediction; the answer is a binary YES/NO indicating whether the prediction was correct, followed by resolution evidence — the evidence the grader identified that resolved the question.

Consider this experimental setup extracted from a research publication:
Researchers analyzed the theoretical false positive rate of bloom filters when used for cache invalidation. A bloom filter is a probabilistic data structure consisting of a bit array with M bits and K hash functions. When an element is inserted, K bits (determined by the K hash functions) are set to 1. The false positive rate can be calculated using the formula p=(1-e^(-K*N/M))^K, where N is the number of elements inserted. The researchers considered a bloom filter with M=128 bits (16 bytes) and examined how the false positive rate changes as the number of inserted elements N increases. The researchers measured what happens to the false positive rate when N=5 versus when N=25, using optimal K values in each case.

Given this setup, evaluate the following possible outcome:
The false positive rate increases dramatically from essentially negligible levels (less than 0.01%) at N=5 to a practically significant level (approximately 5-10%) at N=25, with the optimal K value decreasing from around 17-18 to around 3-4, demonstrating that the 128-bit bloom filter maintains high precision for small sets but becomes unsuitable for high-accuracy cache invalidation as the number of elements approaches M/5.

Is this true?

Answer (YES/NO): YES